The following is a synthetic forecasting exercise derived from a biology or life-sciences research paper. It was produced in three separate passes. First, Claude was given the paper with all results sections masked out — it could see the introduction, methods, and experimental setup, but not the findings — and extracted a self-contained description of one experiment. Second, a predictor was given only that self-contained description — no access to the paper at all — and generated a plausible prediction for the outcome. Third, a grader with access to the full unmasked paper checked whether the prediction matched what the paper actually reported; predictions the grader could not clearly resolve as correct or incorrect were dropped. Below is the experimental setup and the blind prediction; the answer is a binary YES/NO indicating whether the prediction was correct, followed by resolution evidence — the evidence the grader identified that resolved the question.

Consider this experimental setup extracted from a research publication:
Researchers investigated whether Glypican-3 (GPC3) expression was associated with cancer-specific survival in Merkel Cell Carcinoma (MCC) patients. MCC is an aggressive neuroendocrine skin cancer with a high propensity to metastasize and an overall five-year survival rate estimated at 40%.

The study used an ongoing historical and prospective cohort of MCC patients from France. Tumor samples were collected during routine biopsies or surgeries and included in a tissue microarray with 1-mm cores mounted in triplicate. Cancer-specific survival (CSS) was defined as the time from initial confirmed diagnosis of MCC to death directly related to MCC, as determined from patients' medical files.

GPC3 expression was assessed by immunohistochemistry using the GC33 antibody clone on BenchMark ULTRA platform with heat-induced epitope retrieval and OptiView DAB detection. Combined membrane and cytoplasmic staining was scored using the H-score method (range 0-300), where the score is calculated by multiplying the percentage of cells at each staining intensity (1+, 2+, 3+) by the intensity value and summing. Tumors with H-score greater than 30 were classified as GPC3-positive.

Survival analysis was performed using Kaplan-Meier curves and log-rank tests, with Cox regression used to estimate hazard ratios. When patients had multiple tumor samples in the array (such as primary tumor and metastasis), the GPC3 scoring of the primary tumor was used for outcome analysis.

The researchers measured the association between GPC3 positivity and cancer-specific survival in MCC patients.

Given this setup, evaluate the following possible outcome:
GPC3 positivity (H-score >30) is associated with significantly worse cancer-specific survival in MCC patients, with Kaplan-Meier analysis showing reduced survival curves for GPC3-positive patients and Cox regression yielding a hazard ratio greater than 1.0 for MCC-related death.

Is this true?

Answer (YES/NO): YES